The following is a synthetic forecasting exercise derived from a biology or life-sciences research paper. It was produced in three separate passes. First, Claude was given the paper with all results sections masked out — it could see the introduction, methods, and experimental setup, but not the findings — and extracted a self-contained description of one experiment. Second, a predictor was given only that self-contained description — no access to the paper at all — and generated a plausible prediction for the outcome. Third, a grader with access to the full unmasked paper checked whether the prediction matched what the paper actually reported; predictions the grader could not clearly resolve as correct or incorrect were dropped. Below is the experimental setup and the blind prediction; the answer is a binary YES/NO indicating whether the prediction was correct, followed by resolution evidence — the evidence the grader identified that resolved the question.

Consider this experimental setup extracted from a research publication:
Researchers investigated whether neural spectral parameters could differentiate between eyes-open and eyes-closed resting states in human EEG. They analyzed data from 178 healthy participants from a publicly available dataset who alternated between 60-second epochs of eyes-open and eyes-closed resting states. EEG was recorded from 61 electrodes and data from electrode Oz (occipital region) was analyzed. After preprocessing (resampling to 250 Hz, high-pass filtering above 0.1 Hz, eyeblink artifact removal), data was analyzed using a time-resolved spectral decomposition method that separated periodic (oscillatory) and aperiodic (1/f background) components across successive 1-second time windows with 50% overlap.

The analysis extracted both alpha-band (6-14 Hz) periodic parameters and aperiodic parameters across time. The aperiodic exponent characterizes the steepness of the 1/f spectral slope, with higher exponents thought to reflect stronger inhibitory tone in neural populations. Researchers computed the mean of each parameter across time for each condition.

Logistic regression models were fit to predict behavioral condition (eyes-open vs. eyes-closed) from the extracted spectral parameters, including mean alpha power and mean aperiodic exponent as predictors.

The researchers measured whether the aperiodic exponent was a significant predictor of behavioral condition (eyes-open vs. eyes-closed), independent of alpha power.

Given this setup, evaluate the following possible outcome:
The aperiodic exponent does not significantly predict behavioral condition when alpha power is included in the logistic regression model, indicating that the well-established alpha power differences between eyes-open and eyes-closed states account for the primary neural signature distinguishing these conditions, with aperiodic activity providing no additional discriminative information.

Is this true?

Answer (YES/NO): NO